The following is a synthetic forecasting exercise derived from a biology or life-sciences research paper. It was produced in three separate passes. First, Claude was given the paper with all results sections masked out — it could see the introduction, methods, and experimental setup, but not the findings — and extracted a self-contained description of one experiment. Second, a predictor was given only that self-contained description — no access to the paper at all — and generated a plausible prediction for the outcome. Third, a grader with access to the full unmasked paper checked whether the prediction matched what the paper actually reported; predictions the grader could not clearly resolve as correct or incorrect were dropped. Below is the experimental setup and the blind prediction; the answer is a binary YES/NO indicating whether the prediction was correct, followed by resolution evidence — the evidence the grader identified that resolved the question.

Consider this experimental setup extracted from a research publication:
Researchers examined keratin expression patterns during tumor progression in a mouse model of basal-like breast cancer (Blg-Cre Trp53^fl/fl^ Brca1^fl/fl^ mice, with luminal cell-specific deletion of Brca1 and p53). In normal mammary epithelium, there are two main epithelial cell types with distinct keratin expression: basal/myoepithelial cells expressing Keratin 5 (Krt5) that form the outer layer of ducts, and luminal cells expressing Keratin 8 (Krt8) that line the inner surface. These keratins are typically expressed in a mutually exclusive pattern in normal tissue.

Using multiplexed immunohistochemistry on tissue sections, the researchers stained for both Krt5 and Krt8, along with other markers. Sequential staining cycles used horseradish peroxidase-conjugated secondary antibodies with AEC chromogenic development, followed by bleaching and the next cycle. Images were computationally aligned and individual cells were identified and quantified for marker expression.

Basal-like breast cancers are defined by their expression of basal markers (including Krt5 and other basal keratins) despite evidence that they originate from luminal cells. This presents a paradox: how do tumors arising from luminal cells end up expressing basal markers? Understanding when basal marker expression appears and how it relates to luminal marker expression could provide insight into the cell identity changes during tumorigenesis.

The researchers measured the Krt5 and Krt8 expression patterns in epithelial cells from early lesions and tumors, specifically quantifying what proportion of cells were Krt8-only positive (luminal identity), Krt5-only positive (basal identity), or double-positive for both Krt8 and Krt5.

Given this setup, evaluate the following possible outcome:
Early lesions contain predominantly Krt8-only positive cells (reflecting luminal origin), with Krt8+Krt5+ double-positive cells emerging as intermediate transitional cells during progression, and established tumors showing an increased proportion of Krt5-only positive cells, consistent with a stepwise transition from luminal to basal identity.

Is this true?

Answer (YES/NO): NO